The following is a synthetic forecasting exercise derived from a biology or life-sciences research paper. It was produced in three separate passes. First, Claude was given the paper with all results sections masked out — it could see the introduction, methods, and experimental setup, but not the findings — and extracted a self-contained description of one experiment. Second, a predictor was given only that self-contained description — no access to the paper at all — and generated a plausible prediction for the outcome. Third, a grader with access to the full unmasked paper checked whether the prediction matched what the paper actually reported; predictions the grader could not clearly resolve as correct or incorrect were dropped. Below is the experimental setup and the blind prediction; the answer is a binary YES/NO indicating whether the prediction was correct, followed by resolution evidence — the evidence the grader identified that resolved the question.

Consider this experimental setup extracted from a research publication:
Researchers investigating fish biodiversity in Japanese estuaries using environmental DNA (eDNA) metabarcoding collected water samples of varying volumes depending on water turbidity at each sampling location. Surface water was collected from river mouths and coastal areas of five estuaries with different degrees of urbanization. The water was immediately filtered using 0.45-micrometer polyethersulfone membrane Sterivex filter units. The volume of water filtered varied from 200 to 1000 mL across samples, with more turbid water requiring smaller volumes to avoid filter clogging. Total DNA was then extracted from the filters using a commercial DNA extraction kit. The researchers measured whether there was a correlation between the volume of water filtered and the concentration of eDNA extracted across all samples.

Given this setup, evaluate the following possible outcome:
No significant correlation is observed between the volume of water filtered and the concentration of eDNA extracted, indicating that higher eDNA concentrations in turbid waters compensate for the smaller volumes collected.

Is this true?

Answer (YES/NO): YES